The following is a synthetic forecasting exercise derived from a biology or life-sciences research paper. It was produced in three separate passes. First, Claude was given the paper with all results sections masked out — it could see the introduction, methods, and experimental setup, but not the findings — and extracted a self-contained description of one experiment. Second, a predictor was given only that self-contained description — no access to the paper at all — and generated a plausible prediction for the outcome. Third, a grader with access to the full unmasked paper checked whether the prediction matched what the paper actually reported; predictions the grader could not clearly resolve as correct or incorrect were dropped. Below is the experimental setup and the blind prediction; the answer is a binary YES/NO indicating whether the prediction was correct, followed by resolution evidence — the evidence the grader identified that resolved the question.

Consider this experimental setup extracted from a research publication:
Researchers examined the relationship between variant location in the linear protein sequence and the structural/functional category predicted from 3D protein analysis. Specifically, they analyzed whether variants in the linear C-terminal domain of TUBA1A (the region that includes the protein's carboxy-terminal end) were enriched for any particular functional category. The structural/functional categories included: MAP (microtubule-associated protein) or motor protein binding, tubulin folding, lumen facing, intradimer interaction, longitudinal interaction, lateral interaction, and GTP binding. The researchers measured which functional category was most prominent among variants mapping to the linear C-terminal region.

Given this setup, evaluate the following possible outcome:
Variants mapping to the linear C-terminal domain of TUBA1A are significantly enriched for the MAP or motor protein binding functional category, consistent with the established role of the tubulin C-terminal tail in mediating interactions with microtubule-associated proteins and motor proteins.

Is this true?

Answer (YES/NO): YES